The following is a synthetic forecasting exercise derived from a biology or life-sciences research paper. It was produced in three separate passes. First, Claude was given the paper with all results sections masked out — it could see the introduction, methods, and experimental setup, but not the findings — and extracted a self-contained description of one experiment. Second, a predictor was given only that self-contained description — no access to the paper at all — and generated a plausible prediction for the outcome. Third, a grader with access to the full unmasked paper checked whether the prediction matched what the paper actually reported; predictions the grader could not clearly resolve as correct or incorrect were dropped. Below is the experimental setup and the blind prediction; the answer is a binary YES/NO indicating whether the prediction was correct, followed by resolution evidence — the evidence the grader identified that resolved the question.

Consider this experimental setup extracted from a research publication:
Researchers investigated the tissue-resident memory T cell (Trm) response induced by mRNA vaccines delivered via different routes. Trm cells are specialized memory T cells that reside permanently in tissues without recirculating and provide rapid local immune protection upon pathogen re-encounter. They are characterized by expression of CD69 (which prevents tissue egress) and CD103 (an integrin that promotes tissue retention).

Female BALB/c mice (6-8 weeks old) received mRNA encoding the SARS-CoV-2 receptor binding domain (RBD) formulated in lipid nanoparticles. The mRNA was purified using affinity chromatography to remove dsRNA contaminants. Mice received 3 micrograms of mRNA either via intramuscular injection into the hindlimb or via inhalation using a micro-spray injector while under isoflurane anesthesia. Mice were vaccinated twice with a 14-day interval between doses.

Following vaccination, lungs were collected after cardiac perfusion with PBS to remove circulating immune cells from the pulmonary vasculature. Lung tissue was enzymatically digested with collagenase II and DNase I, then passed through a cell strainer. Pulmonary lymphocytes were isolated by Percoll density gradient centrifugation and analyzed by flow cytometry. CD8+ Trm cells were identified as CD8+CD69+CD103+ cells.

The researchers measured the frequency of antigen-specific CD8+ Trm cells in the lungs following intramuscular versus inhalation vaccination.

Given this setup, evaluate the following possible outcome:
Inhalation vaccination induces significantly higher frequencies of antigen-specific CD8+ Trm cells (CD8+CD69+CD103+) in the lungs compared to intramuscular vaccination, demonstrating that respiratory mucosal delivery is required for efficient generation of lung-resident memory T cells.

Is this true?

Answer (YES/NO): YES